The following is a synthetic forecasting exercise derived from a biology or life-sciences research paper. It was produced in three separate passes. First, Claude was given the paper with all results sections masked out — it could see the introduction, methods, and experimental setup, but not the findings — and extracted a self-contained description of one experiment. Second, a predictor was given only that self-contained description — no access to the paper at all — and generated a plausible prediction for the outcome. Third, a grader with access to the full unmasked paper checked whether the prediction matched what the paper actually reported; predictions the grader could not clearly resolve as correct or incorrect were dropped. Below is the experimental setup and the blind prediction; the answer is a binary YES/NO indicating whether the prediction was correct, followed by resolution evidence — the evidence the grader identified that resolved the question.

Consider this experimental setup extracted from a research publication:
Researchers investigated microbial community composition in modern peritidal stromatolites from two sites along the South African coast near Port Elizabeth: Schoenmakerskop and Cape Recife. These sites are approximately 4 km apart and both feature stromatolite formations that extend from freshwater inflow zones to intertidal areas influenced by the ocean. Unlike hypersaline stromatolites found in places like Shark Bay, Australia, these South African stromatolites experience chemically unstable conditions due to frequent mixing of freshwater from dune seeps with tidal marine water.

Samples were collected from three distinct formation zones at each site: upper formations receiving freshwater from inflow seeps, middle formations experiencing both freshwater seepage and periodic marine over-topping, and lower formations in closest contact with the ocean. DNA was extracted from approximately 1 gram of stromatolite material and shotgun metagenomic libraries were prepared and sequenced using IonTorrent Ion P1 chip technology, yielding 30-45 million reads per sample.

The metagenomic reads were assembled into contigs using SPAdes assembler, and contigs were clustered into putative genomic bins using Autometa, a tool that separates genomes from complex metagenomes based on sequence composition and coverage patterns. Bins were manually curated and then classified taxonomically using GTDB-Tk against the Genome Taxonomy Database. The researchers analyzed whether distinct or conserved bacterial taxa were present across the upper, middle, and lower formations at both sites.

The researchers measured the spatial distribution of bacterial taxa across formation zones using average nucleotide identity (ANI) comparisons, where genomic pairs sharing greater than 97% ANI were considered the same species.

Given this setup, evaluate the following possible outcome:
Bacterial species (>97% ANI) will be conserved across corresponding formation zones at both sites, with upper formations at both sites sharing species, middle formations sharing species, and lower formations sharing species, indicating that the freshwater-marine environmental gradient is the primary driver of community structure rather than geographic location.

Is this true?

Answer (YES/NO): NO